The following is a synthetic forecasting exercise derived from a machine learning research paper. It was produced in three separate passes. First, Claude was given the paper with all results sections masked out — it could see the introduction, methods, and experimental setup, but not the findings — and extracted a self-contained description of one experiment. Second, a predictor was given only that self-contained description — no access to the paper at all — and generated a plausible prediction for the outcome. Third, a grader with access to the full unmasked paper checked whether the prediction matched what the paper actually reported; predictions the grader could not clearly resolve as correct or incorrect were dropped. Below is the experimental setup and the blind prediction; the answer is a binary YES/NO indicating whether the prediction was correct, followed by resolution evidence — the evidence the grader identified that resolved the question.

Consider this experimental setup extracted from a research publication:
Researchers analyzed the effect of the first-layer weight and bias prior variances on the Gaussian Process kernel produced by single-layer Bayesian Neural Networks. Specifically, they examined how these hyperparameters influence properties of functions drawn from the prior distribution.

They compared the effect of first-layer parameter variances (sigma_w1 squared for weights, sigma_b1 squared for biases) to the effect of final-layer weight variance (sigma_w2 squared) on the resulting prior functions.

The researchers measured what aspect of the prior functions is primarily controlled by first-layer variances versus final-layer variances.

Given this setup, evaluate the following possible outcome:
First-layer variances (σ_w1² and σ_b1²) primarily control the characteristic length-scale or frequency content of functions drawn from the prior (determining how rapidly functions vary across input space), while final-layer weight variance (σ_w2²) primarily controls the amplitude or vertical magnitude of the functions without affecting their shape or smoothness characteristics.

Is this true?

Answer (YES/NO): YES